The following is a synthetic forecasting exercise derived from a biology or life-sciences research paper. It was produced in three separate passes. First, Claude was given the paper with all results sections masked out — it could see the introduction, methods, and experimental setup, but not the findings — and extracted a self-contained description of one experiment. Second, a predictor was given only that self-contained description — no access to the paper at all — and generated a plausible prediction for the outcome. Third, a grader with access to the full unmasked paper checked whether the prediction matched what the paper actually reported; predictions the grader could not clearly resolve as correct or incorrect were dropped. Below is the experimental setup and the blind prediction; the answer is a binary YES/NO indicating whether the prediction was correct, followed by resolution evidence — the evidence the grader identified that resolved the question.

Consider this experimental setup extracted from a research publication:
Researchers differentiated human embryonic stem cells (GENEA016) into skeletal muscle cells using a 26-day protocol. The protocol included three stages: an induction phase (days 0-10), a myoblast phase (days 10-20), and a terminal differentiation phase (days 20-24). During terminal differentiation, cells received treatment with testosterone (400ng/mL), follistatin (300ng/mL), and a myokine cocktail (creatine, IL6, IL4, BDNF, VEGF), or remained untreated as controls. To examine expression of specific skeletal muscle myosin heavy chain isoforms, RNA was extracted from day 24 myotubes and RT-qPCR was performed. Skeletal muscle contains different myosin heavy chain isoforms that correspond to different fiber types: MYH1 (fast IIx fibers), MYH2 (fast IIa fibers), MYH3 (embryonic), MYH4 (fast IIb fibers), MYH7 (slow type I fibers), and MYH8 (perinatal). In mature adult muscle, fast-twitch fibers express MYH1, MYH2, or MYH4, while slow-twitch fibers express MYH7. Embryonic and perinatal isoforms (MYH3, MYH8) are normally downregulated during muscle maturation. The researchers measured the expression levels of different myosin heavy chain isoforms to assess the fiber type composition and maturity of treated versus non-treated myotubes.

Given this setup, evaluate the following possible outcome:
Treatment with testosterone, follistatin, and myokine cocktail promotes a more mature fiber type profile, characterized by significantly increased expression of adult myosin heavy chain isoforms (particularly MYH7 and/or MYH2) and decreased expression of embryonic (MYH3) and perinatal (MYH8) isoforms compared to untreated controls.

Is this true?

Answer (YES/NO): NO